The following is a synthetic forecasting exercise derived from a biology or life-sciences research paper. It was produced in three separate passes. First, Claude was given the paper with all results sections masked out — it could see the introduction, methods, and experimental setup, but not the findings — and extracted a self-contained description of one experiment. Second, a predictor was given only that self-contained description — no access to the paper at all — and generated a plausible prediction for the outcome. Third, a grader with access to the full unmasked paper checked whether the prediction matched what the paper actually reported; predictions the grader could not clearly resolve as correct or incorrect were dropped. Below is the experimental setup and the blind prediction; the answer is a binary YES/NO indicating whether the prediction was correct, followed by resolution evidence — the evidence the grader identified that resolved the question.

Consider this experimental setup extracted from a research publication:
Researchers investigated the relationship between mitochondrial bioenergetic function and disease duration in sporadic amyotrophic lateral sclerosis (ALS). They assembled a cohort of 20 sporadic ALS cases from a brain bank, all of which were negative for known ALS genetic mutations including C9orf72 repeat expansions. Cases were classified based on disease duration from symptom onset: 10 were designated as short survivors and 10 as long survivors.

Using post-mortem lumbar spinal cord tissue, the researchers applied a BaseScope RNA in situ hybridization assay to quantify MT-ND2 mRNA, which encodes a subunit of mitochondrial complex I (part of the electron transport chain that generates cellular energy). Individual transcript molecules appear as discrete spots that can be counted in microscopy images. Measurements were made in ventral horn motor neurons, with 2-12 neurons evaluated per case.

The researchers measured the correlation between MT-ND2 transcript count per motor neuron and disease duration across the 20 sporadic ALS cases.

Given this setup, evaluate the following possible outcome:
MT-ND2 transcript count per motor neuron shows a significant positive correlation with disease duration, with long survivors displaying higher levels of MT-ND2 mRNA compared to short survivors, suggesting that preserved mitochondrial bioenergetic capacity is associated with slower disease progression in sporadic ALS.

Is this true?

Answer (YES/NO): YES